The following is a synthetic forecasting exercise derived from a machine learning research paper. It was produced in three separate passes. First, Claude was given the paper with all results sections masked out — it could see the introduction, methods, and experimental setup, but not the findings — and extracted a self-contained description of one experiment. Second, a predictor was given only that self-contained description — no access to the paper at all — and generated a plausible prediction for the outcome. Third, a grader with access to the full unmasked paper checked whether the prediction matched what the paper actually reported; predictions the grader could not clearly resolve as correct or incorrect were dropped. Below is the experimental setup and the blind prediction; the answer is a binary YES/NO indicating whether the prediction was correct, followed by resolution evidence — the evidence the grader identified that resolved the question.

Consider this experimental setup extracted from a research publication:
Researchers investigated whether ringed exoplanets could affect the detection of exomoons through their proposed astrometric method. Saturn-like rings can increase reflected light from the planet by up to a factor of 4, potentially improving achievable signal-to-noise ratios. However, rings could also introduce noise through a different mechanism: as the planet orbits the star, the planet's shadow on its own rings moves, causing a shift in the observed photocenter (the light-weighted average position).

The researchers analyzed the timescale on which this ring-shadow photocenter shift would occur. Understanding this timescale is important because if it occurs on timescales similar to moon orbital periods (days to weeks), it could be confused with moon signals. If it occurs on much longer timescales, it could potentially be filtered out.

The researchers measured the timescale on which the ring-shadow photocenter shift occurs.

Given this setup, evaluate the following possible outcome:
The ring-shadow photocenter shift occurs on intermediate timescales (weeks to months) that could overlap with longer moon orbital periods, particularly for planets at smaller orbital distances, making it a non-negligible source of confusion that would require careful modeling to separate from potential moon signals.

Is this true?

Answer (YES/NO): NO